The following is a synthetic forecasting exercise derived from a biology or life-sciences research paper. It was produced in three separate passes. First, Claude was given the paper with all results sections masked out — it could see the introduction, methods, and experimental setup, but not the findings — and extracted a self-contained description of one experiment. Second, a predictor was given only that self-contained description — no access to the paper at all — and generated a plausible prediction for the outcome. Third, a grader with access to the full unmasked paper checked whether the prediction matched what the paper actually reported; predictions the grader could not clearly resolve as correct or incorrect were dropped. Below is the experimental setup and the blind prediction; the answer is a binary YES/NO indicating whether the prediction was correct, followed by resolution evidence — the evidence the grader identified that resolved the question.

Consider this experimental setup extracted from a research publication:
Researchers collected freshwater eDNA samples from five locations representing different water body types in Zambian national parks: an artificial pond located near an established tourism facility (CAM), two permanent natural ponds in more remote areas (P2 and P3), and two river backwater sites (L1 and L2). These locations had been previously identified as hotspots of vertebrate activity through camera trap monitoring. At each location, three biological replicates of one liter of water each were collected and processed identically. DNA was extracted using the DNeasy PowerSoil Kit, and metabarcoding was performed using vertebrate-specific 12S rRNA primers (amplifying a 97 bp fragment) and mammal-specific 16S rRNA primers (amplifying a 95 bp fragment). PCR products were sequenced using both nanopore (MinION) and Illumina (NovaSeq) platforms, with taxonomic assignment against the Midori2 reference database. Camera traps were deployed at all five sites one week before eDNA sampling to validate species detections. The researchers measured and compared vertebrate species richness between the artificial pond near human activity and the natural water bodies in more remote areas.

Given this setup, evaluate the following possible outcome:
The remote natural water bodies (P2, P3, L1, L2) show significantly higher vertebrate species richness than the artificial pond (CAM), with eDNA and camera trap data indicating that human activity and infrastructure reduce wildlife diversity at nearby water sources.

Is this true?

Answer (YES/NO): NO